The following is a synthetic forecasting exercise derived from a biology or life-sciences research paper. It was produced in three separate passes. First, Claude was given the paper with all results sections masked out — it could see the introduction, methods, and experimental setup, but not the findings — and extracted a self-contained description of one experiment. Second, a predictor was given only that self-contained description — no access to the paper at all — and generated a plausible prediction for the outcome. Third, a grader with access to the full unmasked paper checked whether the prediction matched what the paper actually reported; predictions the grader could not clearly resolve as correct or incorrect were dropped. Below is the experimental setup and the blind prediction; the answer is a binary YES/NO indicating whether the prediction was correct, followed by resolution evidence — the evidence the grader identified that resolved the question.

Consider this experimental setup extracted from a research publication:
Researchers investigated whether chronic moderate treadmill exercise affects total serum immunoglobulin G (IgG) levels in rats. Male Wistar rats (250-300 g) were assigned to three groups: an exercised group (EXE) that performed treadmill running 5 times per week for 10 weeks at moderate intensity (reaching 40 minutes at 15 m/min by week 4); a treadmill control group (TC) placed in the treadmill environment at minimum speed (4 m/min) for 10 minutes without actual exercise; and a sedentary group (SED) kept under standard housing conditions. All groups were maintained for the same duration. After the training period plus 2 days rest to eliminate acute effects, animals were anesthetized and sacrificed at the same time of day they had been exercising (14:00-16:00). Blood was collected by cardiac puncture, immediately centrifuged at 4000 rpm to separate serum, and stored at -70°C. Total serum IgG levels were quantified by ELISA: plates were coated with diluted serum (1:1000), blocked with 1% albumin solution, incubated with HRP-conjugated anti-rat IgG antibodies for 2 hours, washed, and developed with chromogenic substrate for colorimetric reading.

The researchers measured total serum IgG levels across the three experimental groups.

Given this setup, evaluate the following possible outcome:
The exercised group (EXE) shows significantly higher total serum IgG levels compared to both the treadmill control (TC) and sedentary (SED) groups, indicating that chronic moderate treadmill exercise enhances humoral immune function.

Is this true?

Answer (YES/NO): NO